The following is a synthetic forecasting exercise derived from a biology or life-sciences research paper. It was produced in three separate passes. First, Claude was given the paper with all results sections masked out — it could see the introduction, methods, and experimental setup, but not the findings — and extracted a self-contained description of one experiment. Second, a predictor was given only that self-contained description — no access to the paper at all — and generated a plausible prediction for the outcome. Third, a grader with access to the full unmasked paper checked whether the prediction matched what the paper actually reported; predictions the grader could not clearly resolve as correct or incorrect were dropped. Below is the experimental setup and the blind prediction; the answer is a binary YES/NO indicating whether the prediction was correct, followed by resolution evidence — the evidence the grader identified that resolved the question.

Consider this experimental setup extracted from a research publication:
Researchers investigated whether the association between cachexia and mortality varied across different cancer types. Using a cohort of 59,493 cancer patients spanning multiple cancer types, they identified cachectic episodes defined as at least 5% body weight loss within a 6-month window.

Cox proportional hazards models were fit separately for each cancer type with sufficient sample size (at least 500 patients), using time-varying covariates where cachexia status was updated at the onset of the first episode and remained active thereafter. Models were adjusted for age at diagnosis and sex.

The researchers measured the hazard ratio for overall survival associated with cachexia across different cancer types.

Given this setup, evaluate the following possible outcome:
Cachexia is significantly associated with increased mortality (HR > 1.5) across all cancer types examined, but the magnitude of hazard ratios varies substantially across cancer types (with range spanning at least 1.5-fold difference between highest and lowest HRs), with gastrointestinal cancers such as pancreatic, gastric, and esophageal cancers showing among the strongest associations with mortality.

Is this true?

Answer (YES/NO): NO